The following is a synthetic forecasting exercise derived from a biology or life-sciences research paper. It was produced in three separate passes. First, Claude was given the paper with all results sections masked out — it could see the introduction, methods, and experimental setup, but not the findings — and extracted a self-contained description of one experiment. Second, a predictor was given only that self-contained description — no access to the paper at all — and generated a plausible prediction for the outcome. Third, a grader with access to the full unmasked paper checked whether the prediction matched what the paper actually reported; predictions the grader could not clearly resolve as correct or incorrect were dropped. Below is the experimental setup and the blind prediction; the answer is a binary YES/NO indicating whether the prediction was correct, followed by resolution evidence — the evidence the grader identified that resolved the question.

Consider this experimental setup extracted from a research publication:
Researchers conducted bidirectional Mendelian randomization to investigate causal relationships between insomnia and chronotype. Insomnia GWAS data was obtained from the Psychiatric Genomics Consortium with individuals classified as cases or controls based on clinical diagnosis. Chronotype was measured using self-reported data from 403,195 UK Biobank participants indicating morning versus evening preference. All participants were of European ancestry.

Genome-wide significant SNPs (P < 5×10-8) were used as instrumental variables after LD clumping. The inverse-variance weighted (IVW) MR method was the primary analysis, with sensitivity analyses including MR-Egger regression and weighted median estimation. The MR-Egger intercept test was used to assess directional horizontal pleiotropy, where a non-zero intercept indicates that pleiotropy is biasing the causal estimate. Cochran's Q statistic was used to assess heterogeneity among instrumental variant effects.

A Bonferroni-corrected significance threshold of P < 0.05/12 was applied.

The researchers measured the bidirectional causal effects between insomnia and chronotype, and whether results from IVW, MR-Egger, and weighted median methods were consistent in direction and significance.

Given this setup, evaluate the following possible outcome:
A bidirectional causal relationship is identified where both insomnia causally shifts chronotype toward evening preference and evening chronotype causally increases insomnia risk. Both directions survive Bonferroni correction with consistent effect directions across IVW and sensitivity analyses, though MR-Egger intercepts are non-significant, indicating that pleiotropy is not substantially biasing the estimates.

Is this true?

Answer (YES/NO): NO